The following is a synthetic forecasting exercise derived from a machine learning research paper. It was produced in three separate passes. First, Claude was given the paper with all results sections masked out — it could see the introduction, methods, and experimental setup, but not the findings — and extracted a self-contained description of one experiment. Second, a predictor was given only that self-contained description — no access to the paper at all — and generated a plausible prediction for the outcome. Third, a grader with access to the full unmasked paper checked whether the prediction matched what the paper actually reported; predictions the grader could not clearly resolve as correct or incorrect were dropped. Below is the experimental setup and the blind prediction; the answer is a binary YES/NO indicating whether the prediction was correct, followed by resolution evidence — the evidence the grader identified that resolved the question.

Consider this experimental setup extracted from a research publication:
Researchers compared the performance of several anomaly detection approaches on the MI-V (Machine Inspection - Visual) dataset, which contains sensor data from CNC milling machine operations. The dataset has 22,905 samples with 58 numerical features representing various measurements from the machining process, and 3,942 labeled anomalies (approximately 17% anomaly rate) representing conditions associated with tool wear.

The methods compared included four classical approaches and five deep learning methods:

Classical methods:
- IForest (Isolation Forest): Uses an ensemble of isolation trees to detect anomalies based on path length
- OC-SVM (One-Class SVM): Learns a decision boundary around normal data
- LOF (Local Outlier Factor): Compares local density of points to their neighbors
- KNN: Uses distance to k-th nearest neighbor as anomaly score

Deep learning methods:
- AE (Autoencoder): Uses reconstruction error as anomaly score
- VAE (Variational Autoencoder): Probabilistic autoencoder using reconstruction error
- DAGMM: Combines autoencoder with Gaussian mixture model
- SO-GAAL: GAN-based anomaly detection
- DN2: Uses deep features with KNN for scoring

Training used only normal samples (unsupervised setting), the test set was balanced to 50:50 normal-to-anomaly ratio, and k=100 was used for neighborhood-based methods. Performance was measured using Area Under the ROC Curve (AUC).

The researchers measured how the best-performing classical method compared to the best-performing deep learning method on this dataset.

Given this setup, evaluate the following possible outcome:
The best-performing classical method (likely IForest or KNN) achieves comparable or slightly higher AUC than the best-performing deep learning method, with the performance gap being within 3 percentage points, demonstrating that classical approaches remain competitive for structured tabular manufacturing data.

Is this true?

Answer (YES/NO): YES